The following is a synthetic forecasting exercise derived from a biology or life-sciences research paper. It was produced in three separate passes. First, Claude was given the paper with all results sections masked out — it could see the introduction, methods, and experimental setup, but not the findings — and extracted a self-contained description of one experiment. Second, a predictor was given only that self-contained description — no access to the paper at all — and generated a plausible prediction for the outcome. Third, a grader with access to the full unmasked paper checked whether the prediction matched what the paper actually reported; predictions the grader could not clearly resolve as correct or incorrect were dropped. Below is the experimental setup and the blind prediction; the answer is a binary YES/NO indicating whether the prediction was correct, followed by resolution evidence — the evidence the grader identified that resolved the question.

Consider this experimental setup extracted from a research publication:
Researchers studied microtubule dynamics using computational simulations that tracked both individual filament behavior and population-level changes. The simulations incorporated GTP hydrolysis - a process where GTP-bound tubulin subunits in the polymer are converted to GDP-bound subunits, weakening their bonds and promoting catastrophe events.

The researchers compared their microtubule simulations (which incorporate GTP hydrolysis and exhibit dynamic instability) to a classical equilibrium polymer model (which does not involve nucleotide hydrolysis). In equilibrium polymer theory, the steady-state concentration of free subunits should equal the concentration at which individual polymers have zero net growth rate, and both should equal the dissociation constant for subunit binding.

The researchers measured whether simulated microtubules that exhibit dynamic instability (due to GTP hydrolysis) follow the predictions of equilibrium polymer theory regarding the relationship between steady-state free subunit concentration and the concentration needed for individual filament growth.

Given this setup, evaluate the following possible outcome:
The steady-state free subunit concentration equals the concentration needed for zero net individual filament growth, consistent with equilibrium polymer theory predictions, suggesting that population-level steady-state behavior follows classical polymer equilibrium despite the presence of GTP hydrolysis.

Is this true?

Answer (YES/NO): NO